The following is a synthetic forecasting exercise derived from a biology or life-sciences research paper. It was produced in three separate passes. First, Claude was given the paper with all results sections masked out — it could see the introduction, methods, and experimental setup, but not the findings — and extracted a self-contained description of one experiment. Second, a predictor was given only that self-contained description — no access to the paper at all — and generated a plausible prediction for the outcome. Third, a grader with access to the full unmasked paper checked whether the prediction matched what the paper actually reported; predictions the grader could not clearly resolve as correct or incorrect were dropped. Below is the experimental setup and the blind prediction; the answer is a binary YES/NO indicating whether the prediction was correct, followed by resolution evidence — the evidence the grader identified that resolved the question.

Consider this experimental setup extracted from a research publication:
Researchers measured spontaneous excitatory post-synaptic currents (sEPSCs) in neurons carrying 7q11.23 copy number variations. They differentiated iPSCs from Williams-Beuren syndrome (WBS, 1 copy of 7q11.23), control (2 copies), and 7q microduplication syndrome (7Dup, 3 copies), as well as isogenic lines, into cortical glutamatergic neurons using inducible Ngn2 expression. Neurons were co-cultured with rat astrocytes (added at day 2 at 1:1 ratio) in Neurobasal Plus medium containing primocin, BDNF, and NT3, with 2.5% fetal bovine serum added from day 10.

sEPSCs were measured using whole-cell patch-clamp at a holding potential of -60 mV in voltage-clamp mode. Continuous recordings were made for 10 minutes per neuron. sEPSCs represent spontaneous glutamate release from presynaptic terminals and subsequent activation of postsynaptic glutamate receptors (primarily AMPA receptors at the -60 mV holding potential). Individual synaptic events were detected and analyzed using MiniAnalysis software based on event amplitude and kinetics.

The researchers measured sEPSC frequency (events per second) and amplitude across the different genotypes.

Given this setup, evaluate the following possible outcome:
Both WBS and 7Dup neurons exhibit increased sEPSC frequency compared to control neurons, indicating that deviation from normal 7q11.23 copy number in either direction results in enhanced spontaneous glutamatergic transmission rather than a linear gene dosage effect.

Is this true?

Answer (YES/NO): NO